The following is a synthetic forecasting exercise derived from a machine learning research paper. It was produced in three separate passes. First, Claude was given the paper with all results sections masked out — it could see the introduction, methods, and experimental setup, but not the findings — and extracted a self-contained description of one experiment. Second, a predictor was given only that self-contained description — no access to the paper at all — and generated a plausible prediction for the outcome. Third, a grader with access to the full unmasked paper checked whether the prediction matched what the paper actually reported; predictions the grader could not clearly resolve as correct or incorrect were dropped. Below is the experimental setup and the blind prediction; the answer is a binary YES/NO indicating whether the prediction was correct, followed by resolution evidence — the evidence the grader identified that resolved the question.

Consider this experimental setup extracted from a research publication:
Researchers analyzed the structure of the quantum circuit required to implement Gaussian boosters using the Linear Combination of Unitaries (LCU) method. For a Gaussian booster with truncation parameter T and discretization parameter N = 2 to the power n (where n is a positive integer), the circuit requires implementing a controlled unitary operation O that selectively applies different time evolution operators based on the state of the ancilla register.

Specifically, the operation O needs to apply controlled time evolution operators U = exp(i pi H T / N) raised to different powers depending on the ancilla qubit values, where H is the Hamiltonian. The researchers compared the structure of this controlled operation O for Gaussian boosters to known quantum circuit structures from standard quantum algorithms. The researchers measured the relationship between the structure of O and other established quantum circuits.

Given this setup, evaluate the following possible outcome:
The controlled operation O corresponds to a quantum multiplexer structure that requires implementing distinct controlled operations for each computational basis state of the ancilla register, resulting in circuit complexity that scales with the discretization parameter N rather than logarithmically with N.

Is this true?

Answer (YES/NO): NO